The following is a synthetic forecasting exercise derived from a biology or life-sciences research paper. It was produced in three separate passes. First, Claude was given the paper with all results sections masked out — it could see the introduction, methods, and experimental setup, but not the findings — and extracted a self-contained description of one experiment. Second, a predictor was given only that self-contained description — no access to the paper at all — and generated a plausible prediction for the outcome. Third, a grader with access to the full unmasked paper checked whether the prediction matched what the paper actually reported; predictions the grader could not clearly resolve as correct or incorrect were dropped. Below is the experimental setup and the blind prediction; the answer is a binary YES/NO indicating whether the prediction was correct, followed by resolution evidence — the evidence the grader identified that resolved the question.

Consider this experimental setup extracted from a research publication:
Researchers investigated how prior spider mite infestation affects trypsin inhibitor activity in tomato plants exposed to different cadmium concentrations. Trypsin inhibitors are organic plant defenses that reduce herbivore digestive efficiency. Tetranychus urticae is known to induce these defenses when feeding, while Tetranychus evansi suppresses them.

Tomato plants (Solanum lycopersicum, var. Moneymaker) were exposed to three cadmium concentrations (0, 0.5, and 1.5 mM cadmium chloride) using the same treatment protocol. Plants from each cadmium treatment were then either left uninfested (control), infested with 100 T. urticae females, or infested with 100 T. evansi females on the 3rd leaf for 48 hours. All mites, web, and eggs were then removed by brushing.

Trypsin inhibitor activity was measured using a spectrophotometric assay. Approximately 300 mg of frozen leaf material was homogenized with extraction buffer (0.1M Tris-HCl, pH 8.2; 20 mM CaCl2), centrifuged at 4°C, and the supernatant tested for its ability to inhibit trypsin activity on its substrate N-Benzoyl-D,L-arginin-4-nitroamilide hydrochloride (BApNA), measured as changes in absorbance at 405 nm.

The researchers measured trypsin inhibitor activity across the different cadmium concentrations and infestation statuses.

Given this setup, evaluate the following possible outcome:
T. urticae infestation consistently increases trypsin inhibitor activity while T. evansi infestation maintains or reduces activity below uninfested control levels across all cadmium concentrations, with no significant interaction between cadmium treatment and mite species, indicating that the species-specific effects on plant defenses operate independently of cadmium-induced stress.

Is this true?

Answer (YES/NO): YES